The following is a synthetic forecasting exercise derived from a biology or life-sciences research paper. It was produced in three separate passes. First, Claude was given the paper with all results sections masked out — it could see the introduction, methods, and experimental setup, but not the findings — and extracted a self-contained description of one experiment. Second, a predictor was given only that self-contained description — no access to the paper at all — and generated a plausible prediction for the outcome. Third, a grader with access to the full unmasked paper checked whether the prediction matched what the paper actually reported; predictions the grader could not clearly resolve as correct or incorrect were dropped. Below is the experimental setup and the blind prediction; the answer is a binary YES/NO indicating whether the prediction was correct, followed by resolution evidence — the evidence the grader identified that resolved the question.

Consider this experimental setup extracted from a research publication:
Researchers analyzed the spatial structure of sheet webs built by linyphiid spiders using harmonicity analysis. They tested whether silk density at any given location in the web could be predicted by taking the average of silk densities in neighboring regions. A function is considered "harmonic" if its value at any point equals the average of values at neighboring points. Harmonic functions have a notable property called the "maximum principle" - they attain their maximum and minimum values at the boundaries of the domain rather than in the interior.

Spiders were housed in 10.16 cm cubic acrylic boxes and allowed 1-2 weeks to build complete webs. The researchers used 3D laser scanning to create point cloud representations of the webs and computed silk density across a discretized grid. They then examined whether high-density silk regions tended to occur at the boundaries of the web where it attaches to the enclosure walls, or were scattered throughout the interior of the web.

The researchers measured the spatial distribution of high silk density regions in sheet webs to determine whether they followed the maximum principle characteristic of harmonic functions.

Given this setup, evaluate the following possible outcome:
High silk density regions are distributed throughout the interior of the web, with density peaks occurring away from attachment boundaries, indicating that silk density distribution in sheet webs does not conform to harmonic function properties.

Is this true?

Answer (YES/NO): NO